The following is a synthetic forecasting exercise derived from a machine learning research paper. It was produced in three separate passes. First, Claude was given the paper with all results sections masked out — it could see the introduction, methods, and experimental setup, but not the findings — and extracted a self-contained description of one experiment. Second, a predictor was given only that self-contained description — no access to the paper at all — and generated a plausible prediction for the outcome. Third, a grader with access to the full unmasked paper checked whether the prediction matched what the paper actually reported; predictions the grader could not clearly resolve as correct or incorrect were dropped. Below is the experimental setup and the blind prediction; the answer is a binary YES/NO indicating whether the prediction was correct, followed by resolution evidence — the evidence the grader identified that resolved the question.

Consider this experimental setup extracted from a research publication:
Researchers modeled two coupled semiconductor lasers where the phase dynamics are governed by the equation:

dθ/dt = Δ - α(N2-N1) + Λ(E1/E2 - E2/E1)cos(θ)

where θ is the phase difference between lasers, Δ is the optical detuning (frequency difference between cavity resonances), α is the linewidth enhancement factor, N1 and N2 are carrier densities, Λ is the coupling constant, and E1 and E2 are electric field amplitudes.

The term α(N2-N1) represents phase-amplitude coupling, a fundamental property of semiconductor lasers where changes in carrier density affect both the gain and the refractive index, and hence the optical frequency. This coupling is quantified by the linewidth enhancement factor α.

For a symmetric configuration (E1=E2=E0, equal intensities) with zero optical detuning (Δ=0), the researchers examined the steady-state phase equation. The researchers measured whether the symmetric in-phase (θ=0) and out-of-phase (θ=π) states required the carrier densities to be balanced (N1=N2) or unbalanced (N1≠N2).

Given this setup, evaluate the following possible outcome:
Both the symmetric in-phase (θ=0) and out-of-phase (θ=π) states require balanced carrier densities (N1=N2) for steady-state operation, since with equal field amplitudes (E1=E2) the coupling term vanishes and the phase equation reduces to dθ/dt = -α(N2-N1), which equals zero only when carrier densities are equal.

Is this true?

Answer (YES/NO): YES